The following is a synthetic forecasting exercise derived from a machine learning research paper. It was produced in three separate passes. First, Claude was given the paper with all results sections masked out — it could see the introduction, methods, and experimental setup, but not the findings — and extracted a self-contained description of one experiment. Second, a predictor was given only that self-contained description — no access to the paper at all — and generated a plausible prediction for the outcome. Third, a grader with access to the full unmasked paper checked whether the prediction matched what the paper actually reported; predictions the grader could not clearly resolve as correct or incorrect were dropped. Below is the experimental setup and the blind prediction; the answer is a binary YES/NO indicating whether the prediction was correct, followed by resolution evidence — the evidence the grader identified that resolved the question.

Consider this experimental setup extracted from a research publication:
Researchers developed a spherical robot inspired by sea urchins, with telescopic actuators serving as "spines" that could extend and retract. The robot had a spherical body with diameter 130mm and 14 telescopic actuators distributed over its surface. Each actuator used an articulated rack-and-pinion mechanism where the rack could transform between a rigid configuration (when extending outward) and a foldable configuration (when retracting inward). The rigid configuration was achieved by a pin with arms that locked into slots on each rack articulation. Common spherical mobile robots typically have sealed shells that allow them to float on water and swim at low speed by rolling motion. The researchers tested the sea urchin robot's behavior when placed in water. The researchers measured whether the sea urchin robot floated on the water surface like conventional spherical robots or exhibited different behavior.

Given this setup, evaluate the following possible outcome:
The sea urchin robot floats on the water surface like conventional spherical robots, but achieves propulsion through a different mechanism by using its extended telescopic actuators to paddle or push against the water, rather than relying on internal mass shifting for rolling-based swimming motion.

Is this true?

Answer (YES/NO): NO